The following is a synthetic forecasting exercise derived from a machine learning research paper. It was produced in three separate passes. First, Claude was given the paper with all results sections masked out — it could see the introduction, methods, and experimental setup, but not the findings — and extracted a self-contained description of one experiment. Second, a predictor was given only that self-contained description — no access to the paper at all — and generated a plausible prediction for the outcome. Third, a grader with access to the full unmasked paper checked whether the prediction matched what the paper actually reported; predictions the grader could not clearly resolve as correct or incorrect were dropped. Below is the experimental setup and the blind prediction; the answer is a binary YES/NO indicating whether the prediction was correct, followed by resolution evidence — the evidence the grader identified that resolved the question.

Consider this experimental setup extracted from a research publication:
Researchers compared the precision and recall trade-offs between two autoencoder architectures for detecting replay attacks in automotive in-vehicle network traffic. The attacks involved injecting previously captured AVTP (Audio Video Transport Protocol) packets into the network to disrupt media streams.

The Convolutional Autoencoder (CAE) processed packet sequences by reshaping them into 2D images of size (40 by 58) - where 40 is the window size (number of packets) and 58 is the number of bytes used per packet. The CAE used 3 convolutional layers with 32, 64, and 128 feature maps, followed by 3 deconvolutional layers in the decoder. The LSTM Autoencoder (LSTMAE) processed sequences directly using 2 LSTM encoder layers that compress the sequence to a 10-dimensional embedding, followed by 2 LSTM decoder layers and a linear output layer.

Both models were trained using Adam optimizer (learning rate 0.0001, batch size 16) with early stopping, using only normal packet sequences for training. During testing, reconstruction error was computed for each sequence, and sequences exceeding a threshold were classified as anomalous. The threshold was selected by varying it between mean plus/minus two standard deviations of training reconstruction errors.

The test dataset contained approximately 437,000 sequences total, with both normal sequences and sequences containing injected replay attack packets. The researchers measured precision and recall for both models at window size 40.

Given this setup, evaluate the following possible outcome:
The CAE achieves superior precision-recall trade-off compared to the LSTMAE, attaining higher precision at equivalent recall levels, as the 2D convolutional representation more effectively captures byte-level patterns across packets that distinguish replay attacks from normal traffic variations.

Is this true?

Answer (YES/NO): YES